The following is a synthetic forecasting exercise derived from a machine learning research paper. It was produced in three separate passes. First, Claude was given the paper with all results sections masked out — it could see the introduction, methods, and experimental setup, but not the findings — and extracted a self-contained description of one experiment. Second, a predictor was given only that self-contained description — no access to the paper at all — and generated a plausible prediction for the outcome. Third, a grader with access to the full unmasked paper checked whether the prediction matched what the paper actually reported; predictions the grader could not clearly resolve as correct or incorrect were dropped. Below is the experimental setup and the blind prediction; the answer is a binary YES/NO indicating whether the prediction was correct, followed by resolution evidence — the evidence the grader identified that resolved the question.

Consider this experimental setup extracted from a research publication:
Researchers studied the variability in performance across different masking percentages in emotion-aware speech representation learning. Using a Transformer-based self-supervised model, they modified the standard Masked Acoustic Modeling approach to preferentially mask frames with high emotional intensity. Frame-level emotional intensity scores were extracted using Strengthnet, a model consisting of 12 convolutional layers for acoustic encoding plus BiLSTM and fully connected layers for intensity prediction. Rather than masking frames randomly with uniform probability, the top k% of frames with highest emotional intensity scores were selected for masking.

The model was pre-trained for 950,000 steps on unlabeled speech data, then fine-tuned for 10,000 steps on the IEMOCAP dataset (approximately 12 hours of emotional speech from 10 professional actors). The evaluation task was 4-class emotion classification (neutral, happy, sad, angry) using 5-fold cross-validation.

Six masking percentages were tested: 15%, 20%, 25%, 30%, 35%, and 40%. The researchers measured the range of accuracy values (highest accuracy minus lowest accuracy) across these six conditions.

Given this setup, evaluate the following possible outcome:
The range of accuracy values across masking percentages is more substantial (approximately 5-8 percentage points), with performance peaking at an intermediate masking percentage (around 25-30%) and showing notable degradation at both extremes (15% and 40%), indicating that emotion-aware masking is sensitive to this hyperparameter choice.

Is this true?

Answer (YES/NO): NO